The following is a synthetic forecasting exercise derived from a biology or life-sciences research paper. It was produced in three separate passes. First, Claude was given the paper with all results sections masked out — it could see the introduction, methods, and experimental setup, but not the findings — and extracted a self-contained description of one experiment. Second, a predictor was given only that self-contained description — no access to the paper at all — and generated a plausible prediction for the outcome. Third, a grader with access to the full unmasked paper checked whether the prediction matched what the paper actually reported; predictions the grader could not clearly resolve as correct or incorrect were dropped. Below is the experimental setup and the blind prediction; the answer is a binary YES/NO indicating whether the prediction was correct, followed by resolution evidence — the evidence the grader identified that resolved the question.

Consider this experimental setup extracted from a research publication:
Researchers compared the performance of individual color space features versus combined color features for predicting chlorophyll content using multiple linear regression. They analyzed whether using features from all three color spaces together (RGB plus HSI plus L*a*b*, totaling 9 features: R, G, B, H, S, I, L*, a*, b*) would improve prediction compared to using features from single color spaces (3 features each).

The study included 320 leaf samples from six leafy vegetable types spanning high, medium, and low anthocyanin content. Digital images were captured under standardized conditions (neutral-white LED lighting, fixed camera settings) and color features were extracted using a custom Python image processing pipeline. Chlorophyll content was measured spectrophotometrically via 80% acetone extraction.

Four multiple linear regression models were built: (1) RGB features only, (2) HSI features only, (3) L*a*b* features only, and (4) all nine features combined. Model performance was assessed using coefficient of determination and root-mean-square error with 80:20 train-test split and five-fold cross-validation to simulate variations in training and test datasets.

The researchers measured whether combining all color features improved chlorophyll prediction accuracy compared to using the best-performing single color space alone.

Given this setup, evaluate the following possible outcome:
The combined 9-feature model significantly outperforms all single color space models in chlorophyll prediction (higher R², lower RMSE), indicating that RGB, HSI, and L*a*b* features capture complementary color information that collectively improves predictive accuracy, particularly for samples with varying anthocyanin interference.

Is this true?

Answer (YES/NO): YES